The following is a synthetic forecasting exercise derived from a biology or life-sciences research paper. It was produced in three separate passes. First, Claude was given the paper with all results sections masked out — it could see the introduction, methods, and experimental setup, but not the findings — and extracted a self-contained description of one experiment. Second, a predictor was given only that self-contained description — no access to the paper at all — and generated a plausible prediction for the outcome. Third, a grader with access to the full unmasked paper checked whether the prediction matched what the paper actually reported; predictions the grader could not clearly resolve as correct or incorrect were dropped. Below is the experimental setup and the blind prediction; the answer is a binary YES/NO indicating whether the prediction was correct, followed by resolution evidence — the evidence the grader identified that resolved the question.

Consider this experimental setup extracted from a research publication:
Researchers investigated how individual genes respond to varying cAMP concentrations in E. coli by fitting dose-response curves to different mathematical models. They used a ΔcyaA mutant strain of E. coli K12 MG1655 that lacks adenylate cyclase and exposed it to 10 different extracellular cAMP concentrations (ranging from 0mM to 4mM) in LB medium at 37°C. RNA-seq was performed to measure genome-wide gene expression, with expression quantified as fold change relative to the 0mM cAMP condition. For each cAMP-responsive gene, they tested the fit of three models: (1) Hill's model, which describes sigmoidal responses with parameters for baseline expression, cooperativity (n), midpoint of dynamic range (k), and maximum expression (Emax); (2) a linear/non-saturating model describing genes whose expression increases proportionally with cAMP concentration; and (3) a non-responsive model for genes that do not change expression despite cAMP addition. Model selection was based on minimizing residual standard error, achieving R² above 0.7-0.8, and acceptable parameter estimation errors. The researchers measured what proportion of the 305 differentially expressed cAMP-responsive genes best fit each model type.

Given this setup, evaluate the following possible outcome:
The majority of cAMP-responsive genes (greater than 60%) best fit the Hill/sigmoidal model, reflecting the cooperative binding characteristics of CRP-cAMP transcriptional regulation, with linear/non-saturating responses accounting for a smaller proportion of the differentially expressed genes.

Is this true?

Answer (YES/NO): YES